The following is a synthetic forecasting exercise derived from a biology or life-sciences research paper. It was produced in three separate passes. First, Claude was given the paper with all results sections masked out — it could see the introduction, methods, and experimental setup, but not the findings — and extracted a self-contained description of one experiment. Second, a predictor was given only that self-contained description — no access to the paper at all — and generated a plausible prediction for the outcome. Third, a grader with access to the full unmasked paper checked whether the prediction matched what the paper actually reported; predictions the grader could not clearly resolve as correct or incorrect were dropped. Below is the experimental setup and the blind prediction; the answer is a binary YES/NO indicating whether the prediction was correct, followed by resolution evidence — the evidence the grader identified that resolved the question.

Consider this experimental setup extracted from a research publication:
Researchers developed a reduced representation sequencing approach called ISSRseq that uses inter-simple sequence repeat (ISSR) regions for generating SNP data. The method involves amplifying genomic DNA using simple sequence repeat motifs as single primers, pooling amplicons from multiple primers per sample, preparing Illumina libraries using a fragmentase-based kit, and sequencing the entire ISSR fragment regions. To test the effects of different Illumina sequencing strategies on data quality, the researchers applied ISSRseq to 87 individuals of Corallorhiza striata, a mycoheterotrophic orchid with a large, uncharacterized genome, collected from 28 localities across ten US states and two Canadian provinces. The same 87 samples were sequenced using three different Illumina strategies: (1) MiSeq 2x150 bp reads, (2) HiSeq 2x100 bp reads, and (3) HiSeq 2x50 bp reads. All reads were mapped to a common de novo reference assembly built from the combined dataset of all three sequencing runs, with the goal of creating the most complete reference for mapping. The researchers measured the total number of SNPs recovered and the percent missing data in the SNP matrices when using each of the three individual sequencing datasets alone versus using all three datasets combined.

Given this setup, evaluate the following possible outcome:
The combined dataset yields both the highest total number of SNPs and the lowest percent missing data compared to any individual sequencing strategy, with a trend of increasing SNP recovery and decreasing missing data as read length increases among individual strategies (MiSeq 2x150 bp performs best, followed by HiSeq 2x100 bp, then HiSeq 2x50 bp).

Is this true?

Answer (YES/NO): NO